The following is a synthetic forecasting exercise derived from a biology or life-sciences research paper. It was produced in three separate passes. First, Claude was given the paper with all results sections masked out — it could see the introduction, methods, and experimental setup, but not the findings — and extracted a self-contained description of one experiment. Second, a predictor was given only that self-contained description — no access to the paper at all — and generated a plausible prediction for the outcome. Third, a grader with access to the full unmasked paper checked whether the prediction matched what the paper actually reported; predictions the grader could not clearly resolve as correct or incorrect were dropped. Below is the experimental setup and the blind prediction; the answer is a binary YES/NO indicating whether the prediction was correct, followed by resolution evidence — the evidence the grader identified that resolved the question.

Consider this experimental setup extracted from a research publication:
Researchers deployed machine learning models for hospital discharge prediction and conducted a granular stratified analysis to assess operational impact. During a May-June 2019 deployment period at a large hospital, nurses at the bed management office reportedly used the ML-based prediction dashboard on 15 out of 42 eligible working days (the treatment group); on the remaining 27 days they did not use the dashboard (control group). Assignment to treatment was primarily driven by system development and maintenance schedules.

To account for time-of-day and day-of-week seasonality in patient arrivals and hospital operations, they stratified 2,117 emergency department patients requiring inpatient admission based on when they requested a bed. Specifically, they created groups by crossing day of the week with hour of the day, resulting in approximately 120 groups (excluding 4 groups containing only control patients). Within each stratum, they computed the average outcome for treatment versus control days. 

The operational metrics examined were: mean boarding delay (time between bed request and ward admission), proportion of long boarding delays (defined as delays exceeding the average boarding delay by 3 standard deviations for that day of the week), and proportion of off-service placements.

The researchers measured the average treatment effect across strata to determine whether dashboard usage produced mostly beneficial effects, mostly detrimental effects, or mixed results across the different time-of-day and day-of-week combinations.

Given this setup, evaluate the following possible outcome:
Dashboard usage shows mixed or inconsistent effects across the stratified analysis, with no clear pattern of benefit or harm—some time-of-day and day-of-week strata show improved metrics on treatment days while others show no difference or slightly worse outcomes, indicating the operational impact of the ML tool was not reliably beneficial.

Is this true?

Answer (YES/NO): NO